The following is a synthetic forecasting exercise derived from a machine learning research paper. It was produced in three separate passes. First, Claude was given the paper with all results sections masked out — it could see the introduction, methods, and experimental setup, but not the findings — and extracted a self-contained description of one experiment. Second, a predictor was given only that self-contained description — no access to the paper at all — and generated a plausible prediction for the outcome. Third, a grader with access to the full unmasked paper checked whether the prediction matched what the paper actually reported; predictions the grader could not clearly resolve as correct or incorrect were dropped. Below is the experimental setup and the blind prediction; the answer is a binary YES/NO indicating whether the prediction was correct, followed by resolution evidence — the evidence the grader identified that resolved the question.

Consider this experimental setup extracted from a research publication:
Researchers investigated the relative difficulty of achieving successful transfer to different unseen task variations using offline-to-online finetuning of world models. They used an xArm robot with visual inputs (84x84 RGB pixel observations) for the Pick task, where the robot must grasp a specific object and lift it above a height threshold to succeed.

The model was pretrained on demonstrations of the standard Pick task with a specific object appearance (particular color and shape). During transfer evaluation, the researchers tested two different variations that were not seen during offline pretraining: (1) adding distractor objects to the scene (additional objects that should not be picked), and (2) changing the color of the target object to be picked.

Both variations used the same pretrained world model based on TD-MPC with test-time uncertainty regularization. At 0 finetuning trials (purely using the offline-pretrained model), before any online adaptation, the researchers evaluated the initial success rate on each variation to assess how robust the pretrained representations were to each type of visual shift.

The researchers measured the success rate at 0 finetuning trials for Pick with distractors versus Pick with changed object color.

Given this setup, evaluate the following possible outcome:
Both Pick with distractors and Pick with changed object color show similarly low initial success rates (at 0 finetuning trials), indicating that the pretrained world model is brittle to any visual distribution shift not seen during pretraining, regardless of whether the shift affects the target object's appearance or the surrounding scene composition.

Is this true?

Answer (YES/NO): NO